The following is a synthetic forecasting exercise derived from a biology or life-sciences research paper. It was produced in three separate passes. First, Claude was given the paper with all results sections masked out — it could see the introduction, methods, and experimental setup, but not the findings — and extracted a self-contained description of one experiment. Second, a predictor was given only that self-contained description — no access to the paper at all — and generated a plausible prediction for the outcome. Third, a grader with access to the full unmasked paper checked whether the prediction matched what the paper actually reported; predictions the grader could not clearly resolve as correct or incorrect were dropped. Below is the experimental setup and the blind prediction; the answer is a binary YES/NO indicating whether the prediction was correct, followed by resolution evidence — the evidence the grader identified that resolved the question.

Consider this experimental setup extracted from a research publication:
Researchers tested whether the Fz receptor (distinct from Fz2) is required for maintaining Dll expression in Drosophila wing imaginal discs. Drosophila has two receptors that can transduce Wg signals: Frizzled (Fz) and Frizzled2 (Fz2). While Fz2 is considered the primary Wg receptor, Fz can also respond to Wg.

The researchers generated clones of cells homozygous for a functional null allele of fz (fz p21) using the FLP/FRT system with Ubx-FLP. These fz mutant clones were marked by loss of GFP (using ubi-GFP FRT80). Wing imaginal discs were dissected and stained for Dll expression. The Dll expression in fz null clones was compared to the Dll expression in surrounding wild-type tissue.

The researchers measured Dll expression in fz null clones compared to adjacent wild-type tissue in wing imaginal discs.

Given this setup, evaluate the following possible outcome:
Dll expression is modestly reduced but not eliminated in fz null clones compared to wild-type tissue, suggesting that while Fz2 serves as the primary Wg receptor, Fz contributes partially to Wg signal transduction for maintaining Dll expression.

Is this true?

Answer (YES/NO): NO